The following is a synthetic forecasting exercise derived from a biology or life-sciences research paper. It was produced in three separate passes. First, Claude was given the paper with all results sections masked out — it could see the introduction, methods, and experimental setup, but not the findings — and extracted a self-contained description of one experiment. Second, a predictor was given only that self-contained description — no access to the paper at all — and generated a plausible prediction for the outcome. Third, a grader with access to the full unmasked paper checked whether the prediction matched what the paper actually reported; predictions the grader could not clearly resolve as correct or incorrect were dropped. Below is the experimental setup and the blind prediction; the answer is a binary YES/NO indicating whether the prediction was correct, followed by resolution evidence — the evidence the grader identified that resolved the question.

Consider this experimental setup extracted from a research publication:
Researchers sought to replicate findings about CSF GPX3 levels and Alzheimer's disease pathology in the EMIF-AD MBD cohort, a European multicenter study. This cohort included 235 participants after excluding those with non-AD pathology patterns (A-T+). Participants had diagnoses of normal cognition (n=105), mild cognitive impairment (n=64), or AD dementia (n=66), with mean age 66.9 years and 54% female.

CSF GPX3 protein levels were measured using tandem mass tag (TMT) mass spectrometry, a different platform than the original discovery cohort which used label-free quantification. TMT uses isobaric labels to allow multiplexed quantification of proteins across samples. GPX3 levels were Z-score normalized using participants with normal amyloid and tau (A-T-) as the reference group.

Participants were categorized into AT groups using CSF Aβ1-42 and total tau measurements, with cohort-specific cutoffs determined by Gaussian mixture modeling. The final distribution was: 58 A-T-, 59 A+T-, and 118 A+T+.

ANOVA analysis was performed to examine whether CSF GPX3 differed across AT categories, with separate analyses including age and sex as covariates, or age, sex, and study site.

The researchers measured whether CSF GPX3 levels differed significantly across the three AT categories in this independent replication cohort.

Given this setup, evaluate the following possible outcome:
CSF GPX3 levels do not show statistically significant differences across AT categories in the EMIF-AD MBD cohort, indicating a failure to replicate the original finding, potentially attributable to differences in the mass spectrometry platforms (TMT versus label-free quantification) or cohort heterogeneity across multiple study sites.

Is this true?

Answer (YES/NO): YES